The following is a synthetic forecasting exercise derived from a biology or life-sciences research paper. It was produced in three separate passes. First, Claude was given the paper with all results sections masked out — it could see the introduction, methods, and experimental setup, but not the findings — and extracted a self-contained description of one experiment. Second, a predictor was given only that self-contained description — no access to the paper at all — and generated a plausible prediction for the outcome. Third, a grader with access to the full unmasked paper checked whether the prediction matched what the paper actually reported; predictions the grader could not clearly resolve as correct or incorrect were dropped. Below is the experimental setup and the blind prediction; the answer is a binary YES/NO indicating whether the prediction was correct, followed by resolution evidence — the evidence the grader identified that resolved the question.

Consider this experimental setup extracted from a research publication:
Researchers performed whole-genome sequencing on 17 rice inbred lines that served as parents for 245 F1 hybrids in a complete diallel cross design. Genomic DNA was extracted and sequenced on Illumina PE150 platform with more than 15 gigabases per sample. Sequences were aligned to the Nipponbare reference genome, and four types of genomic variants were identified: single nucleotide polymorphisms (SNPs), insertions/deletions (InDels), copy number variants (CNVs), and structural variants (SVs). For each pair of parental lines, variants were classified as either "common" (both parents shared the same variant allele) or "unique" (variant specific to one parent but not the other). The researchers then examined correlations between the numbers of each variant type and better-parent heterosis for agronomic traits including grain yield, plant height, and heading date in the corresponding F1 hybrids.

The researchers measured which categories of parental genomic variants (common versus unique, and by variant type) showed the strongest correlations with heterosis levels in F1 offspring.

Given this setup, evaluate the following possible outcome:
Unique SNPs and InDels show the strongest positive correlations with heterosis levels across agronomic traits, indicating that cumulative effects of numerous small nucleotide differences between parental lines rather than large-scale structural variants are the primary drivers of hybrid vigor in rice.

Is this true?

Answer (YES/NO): YES